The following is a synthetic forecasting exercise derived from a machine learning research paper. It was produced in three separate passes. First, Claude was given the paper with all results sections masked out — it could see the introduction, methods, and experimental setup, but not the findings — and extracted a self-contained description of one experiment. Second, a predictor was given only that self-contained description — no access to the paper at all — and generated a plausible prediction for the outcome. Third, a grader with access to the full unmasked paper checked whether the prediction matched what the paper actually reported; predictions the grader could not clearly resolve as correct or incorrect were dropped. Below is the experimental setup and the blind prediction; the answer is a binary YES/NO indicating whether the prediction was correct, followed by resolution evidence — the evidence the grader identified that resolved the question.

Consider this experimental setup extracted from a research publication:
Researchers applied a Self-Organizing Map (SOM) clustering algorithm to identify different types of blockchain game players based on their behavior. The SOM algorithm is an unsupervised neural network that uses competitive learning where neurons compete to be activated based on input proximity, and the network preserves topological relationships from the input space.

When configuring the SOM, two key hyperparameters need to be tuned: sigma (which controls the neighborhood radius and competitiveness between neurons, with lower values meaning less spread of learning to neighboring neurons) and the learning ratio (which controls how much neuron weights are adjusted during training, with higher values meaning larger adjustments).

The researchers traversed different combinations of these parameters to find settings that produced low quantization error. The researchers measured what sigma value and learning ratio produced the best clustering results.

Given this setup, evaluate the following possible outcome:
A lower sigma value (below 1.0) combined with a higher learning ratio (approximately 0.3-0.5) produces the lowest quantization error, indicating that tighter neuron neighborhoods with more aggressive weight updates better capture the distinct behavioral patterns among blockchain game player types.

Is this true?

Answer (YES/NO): YES